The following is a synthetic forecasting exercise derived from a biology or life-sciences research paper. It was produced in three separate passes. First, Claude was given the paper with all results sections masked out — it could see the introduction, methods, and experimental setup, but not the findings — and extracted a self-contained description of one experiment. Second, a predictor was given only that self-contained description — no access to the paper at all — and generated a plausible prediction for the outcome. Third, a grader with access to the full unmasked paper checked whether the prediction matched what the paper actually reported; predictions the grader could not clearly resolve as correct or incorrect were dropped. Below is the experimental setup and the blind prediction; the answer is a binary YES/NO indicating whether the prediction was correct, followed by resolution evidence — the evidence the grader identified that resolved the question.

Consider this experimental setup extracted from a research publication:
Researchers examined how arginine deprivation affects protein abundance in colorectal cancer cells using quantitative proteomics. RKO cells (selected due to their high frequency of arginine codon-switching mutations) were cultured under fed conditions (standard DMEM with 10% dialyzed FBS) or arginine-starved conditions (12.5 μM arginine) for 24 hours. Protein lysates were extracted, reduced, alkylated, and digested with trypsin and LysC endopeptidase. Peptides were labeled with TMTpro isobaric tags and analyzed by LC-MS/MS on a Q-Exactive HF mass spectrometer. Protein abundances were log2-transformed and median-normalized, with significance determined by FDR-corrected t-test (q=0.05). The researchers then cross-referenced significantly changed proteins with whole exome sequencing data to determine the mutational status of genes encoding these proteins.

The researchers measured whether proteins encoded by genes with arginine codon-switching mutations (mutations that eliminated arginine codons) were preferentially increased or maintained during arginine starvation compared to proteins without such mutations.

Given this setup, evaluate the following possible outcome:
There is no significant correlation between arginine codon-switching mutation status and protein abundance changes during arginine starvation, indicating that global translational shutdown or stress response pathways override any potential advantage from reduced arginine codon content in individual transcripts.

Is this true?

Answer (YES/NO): NO